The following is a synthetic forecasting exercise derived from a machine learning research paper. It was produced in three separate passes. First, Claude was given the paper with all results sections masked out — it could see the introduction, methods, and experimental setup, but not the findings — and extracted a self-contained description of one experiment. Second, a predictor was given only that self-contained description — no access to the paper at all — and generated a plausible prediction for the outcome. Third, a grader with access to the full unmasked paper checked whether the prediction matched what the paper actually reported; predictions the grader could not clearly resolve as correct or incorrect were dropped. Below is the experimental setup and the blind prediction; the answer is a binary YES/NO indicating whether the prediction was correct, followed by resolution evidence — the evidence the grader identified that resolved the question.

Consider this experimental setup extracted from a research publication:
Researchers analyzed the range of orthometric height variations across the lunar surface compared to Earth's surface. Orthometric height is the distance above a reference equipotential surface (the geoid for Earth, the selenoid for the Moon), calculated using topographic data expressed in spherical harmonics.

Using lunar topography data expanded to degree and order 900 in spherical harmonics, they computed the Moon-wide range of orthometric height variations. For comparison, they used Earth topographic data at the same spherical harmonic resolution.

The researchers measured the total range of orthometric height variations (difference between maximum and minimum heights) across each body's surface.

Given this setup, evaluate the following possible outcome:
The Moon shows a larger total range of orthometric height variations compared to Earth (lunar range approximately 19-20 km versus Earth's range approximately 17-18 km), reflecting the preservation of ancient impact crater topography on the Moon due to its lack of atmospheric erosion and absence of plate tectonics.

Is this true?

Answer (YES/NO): NO